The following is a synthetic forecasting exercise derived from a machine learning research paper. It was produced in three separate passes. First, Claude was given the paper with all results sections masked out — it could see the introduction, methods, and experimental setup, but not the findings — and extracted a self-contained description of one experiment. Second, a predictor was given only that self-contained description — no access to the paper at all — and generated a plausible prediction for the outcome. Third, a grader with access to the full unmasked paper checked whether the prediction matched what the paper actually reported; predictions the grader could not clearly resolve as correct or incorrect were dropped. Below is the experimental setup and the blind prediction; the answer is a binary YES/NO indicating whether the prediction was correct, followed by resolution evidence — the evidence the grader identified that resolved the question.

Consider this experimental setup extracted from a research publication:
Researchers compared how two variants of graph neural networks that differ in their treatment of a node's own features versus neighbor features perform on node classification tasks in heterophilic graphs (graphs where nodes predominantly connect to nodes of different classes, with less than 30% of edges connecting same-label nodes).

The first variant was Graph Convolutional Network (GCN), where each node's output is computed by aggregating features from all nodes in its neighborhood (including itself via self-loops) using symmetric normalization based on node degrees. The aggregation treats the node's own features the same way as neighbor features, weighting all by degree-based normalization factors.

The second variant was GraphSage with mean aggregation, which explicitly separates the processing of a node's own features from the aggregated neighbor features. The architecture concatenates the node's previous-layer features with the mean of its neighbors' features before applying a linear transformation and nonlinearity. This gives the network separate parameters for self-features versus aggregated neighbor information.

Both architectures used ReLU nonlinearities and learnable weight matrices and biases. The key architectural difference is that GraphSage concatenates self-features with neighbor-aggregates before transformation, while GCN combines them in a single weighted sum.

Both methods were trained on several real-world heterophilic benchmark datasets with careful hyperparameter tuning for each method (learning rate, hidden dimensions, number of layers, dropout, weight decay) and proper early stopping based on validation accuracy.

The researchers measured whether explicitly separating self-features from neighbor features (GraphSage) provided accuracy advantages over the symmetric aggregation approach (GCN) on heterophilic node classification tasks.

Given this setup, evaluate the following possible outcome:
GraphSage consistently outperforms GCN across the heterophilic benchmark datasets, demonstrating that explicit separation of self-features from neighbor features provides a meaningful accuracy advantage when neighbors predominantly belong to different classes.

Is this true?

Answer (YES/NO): YES